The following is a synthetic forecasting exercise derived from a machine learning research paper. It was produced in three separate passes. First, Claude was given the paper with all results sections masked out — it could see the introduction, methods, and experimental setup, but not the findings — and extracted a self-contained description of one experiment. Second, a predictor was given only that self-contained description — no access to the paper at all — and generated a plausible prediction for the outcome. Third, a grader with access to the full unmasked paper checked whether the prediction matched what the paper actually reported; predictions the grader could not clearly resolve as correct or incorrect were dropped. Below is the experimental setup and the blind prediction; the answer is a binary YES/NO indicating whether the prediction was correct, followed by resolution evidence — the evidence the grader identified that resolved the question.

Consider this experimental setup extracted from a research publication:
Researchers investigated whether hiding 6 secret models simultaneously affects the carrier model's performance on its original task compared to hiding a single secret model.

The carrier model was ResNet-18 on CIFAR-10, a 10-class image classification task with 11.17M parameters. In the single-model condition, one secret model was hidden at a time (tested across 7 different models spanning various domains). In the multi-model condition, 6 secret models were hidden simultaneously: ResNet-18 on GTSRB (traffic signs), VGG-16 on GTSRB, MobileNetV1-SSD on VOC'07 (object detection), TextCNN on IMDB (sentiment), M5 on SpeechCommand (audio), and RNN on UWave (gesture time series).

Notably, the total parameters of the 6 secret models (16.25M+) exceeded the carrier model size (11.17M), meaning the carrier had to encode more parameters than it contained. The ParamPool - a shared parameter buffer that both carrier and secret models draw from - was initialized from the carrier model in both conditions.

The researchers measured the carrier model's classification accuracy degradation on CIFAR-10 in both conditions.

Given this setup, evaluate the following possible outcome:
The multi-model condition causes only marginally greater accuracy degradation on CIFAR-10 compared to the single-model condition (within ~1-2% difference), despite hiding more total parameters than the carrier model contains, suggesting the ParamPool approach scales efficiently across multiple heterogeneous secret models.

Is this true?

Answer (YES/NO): YES